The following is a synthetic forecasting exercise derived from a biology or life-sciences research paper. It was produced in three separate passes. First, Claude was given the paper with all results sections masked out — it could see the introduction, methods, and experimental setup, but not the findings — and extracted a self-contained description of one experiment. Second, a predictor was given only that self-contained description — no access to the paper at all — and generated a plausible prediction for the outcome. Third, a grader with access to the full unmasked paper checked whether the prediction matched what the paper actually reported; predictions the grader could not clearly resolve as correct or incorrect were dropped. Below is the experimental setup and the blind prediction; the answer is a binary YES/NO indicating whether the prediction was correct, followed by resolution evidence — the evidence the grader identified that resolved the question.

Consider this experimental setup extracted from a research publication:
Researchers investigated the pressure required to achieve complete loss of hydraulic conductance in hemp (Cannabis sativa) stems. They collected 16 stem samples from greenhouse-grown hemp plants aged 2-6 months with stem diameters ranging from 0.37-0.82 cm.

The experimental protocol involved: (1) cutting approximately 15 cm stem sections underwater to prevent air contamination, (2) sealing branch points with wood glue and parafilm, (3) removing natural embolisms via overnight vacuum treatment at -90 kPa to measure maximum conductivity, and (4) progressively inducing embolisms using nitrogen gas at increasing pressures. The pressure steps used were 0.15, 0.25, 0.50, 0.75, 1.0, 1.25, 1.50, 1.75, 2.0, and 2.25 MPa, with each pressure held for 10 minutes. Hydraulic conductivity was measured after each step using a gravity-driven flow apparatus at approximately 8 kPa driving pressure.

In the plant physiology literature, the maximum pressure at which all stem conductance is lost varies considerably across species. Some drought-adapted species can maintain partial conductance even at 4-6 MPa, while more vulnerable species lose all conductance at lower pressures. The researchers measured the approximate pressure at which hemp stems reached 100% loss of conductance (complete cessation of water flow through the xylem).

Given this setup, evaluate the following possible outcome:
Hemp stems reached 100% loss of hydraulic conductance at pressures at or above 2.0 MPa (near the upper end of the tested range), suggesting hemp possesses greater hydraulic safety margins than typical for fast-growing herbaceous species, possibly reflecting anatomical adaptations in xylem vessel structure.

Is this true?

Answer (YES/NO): NO